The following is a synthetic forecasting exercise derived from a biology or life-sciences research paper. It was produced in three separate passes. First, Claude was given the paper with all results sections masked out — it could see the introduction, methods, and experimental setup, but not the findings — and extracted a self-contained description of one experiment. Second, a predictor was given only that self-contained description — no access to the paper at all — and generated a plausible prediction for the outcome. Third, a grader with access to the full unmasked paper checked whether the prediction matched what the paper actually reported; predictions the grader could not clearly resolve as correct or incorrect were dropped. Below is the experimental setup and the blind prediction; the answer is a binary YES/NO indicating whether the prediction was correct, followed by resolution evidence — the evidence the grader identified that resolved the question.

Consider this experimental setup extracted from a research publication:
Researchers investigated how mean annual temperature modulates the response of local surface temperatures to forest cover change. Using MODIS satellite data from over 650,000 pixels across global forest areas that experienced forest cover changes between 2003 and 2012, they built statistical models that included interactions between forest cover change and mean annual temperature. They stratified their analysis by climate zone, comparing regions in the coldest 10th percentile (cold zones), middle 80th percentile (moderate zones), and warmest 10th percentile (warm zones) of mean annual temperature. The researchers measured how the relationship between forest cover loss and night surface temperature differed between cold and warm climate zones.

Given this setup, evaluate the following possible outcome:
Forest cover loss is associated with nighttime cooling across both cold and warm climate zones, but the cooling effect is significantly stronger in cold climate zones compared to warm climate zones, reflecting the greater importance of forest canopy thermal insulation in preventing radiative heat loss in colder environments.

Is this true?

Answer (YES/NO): NO